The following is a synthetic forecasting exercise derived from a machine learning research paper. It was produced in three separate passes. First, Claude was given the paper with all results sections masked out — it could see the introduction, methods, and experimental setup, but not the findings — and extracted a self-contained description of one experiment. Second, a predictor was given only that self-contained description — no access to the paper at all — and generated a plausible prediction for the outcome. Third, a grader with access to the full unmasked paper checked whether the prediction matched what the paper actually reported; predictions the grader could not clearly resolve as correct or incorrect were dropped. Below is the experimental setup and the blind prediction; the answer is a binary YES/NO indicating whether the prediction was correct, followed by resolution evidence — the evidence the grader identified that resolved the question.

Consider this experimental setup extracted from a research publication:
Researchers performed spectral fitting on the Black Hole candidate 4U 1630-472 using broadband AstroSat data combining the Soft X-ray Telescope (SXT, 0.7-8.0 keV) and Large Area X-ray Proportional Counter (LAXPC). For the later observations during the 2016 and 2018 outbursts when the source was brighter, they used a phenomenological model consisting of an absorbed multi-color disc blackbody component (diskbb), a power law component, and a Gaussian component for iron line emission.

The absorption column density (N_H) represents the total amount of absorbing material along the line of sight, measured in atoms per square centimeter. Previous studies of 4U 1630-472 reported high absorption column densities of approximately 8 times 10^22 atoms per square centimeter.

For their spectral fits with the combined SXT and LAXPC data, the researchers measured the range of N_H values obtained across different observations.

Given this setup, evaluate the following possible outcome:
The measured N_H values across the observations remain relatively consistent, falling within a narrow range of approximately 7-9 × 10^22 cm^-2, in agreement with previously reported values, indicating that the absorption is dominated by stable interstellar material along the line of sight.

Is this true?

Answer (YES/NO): NO